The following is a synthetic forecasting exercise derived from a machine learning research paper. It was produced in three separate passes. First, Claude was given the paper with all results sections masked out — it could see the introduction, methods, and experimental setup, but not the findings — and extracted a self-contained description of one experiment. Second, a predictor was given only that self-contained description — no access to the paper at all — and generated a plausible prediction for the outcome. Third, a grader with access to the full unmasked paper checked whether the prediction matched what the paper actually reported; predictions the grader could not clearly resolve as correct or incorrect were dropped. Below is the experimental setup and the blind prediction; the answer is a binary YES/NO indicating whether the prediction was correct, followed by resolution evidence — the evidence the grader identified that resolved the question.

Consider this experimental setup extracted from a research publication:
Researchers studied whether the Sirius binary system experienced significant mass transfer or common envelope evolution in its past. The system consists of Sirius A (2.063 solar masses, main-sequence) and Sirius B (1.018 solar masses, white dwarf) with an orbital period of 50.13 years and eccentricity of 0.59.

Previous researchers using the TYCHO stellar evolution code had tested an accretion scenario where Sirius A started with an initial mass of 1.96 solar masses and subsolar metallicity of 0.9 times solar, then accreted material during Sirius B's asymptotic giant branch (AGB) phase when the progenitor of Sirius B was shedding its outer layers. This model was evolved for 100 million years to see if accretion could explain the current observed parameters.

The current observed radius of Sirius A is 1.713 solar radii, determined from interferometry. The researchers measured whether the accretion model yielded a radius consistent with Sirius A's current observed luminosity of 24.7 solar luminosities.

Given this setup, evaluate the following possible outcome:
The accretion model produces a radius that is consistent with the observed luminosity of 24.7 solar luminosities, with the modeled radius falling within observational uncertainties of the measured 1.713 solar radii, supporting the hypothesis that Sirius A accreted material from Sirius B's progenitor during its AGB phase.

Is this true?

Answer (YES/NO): NO